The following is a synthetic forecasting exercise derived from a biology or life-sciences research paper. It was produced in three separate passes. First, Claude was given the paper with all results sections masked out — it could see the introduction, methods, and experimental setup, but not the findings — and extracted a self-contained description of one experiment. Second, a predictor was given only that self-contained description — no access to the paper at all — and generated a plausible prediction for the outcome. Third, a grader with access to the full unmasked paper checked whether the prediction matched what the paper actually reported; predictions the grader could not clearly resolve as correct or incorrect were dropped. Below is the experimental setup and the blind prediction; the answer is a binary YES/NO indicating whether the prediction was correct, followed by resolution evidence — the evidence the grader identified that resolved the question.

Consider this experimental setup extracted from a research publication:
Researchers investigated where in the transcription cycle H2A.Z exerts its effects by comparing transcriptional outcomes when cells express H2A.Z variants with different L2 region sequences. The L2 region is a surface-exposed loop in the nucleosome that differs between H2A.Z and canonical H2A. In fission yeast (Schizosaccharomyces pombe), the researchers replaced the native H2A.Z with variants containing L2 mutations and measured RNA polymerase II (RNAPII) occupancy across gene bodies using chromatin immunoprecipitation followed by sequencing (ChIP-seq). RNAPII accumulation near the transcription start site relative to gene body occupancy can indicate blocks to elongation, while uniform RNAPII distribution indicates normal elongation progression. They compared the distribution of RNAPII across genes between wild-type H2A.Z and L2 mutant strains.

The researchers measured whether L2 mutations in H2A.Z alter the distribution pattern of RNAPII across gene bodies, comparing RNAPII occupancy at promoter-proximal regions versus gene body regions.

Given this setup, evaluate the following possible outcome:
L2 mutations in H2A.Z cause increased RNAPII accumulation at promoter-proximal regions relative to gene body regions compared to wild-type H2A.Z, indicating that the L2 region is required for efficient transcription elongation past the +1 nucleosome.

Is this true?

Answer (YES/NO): NO